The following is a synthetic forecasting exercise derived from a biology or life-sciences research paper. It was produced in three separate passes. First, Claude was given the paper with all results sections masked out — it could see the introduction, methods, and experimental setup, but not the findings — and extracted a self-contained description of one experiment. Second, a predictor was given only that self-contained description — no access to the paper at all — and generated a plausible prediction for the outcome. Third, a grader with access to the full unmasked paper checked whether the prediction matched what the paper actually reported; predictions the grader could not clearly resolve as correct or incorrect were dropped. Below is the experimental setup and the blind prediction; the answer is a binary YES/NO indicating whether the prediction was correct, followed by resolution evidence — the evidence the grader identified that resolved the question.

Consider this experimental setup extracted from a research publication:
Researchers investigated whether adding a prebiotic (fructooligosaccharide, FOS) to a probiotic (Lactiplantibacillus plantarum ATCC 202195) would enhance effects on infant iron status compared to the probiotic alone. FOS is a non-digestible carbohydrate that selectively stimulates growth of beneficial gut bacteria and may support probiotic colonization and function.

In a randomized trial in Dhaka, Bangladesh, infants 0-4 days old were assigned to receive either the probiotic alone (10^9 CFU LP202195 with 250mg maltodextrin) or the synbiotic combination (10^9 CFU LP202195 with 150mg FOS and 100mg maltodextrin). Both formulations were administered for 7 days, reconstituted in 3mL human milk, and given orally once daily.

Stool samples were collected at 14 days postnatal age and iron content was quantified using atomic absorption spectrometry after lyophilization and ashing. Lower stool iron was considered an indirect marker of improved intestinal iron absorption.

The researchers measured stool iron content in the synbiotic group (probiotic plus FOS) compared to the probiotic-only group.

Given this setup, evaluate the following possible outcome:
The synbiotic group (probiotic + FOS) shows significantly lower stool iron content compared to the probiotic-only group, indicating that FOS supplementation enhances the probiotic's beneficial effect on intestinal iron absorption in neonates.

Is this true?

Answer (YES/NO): NO